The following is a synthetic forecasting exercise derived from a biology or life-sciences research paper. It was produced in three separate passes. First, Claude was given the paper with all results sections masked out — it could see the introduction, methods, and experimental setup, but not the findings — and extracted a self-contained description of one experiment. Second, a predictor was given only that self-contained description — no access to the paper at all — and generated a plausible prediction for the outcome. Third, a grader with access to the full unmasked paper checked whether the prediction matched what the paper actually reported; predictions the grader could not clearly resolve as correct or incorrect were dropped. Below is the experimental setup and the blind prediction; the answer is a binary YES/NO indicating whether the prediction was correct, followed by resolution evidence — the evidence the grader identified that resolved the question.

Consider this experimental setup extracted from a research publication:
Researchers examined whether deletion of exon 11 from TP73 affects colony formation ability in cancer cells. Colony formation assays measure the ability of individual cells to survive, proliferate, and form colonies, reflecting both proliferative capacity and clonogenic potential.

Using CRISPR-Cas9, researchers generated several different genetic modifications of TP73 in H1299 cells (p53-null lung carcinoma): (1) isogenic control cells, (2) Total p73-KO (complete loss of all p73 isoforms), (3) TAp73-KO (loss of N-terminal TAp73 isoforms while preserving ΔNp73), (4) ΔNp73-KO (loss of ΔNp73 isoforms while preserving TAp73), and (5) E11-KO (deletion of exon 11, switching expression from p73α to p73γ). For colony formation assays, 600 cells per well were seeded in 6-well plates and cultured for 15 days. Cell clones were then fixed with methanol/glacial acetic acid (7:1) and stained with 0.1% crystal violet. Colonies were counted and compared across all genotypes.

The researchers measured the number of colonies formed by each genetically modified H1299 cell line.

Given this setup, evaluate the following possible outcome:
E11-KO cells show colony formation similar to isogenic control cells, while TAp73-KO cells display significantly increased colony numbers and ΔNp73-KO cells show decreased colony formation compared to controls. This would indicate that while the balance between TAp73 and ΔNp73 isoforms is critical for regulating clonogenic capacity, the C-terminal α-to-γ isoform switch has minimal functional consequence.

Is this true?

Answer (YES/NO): NO